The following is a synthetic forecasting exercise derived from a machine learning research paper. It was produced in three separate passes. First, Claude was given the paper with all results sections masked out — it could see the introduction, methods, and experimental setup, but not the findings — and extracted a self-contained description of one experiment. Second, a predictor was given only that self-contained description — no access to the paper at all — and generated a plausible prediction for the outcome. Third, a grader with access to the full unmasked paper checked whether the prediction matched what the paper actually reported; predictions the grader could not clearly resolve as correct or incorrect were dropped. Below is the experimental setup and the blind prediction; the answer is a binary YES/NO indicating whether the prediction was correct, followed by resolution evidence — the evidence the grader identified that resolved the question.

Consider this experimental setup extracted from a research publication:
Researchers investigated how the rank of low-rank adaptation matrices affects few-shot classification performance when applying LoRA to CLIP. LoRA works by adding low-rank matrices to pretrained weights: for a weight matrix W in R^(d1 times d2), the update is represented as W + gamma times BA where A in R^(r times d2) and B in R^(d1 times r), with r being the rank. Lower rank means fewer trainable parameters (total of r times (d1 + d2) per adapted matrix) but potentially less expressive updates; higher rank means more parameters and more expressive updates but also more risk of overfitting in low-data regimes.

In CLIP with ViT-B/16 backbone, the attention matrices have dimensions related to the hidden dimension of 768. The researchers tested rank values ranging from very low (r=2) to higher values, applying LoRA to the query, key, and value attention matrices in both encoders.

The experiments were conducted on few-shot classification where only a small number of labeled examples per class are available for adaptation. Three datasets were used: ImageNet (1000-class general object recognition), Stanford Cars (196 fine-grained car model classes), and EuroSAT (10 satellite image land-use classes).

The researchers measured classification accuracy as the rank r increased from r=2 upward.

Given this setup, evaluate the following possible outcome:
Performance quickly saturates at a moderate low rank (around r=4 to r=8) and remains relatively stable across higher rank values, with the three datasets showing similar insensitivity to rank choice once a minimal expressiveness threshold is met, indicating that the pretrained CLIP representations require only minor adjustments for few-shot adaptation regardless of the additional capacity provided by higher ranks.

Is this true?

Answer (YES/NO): NO